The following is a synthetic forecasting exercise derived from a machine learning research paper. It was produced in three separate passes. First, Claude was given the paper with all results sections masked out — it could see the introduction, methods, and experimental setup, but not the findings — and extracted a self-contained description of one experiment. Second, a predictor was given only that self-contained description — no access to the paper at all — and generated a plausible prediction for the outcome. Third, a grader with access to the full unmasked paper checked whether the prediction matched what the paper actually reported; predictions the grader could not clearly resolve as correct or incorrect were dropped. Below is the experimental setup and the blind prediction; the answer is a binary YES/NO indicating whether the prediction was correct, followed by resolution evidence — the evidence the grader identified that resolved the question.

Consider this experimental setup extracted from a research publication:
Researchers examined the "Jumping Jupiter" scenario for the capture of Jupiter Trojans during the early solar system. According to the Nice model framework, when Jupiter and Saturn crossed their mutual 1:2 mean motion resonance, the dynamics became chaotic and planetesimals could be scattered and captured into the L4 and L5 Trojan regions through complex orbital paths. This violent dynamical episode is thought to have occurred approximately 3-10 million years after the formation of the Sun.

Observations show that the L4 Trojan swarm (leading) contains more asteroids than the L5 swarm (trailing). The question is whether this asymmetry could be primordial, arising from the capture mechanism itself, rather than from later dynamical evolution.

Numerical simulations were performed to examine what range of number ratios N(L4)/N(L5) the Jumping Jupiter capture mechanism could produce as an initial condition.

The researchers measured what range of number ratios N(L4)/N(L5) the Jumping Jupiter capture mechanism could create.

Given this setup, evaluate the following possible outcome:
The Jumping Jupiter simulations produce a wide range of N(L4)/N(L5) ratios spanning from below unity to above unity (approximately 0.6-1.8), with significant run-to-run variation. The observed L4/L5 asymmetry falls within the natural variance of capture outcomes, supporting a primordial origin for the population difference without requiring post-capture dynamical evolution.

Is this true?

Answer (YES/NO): NO